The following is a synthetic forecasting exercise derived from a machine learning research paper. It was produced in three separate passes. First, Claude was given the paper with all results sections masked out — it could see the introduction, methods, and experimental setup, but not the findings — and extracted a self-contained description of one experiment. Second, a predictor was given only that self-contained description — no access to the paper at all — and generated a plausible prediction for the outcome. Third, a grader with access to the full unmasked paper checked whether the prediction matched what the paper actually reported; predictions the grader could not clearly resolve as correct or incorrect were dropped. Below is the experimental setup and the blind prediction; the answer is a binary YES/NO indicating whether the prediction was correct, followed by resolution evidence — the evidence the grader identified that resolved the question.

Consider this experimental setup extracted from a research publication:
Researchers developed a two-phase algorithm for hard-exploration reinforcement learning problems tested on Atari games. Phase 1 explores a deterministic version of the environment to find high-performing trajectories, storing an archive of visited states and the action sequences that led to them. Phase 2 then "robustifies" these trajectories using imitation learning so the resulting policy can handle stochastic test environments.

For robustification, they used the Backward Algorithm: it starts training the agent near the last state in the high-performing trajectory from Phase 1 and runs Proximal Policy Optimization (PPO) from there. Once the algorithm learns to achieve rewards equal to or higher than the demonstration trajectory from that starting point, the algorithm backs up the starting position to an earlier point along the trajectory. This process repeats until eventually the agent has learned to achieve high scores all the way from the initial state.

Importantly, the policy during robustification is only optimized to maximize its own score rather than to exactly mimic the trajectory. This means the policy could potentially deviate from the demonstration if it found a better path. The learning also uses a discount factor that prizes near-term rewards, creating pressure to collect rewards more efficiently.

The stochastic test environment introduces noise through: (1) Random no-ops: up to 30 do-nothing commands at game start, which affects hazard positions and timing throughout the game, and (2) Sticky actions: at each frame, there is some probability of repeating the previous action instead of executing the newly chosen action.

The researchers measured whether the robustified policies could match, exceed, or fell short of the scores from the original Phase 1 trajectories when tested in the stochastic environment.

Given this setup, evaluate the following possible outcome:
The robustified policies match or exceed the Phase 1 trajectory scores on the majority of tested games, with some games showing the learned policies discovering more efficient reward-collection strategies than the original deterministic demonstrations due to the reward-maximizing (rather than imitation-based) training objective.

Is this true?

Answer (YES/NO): YES